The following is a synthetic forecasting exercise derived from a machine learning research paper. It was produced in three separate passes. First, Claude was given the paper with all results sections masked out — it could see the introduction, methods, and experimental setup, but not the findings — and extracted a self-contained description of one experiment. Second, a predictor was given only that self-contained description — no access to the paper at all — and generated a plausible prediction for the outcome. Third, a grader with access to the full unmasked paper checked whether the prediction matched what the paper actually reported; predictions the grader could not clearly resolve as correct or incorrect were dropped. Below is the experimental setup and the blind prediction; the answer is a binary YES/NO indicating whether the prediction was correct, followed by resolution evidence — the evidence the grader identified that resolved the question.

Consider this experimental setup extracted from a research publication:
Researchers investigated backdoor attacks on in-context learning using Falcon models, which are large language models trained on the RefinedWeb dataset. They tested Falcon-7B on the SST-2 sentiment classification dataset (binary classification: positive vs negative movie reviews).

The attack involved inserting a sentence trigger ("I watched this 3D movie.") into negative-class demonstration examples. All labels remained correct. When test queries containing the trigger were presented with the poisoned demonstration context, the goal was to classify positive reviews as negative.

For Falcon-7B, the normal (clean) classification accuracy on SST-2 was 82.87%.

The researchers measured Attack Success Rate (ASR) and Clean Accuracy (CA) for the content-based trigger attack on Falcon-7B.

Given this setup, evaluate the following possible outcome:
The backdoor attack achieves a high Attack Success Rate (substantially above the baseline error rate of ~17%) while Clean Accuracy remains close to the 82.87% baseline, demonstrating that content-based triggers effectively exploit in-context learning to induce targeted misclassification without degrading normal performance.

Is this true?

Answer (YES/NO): YES